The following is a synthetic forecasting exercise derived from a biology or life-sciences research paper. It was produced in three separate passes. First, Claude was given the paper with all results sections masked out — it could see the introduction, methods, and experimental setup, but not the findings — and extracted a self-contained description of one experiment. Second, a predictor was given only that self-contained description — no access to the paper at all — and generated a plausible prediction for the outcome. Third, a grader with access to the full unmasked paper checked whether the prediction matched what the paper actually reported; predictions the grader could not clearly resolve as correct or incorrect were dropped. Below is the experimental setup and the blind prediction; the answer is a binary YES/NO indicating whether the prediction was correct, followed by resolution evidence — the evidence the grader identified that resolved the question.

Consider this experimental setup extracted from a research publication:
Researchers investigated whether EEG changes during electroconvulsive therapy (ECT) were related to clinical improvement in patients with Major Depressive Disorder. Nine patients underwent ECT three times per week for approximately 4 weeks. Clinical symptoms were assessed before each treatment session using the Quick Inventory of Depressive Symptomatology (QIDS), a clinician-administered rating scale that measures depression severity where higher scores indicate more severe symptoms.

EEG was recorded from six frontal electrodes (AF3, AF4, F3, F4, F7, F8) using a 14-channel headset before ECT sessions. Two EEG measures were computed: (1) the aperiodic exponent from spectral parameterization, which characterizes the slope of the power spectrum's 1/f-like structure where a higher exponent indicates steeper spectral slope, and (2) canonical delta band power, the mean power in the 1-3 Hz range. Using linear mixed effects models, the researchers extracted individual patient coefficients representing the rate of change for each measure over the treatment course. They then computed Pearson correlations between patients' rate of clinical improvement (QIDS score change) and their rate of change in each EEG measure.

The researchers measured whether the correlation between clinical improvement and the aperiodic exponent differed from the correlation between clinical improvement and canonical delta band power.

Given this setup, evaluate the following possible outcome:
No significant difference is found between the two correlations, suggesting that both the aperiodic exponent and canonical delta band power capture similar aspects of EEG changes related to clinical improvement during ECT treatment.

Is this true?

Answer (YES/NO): NO